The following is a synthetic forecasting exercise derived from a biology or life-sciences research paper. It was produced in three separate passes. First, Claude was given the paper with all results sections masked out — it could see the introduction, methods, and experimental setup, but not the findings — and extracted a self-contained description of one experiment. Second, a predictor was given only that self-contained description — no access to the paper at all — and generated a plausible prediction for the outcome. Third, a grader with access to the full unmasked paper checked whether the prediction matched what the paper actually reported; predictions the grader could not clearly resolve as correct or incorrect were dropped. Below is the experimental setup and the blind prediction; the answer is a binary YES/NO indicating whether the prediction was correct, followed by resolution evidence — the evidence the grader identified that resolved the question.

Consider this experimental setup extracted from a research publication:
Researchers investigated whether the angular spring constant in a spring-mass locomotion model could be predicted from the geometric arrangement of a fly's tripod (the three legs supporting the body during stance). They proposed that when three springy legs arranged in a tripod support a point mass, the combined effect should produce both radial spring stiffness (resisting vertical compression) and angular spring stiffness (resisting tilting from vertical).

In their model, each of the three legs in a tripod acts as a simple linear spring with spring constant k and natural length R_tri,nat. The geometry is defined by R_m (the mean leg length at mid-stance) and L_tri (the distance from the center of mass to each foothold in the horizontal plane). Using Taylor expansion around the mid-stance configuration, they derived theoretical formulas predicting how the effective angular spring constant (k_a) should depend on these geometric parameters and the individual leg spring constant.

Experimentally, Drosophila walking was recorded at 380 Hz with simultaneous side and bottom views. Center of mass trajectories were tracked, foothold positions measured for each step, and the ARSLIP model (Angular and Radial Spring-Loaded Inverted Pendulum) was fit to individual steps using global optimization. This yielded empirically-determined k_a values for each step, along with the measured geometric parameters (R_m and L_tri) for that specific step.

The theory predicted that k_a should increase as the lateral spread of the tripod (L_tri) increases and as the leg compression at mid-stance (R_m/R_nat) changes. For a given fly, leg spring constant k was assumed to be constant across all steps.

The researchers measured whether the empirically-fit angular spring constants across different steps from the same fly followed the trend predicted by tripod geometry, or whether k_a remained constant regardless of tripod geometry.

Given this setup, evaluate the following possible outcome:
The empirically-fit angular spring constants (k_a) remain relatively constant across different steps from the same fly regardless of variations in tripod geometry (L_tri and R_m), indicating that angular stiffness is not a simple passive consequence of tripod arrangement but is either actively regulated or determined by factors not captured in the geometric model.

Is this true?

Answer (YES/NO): NO